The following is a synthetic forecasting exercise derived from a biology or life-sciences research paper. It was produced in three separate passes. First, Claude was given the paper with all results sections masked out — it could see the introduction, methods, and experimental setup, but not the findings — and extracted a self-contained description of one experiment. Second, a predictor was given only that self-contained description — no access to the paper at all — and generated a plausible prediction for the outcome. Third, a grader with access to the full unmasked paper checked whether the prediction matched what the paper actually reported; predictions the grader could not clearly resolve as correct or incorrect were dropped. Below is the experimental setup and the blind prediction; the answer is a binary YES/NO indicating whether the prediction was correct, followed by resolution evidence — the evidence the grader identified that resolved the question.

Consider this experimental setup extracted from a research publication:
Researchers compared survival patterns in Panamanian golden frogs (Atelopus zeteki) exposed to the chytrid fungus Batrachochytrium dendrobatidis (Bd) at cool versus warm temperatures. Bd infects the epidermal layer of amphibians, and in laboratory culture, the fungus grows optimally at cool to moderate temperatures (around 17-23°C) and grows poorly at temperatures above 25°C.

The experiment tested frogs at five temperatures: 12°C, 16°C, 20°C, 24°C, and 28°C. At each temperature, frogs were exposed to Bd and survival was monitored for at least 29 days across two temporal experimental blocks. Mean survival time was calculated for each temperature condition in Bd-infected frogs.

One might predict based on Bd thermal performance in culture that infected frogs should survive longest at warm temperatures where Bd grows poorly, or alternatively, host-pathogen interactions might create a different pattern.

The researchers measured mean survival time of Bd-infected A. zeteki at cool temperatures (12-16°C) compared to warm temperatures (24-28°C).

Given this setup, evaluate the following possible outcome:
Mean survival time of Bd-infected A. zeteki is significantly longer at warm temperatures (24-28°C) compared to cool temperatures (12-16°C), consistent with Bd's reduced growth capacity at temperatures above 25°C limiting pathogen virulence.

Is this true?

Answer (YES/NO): NO